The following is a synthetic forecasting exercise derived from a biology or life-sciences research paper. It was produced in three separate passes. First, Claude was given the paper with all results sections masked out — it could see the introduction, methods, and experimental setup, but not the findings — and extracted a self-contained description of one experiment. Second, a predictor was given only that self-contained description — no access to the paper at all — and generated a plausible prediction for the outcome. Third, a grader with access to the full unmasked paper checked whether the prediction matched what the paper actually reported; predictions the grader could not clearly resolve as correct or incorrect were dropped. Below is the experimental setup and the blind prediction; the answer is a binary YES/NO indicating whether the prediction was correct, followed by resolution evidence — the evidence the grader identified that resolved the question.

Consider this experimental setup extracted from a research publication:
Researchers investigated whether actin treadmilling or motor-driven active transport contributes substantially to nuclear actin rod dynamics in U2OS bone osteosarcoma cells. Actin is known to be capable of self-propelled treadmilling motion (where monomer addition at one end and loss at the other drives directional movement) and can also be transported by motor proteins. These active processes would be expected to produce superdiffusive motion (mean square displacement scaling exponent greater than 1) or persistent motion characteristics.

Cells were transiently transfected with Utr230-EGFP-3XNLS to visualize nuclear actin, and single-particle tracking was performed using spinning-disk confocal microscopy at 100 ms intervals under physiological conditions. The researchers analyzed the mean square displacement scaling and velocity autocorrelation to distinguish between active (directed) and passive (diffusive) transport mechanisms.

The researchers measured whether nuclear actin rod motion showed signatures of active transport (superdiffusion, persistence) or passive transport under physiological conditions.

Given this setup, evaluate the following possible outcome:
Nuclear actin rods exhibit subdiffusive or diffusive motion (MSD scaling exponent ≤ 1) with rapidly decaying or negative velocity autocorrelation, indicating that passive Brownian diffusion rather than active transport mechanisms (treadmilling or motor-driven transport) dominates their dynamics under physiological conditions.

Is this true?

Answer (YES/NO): YES